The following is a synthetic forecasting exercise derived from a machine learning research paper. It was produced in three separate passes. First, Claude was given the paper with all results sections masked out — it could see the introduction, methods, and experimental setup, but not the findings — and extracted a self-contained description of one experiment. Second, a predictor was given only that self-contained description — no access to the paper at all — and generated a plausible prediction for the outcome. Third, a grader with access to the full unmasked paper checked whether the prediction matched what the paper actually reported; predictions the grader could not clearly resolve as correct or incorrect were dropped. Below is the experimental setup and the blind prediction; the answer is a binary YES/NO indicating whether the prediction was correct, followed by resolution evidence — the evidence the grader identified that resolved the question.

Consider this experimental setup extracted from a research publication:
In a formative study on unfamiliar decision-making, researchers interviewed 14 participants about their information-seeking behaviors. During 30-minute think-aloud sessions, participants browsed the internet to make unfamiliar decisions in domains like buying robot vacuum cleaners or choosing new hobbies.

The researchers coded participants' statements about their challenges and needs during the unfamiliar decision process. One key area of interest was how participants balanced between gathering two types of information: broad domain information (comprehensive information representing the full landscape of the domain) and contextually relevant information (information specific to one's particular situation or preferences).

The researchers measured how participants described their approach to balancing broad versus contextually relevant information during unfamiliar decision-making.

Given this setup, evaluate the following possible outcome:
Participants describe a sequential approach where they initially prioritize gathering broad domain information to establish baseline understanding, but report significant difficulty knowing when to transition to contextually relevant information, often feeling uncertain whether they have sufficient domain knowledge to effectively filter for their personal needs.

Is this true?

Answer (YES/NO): NO